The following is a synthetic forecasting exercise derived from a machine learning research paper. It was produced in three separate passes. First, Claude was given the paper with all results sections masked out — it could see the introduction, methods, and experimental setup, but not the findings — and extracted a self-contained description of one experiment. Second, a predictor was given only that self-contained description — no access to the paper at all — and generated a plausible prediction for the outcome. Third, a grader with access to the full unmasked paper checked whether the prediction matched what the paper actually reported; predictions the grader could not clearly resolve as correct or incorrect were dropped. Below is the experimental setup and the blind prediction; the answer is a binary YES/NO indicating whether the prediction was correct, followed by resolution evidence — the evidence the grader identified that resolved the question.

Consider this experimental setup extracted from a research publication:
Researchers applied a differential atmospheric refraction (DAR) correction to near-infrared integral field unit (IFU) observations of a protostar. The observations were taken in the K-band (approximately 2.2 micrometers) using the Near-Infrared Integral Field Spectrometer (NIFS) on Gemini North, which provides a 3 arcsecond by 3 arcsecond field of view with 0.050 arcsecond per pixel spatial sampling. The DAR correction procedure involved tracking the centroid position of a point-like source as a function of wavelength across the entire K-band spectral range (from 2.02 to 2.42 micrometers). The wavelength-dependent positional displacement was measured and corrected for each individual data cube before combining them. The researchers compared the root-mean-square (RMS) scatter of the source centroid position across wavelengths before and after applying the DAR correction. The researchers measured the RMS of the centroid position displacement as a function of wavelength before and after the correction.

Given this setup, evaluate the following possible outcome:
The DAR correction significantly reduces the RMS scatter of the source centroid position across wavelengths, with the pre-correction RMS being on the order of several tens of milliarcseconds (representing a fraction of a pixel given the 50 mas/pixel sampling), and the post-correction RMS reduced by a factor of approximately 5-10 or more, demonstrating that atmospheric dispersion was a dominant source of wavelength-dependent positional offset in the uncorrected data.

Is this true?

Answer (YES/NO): NO